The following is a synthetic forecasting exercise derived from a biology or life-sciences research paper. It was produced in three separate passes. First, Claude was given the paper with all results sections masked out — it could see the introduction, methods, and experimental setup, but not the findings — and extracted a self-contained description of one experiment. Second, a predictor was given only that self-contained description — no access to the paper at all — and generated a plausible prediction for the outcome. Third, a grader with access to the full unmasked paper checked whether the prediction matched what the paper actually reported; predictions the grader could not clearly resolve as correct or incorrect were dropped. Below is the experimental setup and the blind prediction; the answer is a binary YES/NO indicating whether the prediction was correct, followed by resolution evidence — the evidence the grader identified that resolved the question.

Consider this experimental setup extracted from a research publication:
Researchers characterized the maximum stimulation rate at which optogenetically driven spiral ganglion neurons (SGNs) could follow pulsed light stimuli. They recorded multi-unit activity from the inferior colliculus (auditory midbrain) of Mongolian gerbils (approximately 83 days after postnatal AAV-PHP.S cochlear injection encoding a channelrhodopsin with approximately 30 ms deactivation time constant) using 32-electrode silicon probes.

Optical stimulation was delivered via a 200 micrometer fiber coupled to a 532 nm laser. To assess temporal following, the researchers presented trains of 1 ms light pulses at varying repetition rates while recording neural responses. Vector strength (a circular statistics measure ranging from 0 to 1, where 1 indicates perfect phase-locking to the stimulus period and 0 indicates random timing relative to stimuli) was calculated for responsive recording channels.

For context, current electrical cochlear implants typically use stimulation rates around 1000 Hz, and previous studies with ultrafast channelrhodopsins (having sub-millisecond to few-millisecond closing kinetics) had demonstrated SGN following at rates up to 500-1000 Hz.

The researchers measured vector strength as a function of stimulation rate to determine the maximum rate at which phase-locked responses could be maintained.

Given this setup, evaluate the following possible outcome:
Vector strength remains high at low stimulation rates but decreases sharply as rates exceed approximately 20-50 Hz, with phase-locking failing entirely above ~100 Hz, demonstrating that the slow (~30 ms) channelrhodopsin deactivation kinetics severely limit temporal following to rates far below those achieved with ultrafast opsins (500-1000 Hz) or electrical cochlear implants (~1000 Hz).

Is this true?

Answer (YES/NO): YES